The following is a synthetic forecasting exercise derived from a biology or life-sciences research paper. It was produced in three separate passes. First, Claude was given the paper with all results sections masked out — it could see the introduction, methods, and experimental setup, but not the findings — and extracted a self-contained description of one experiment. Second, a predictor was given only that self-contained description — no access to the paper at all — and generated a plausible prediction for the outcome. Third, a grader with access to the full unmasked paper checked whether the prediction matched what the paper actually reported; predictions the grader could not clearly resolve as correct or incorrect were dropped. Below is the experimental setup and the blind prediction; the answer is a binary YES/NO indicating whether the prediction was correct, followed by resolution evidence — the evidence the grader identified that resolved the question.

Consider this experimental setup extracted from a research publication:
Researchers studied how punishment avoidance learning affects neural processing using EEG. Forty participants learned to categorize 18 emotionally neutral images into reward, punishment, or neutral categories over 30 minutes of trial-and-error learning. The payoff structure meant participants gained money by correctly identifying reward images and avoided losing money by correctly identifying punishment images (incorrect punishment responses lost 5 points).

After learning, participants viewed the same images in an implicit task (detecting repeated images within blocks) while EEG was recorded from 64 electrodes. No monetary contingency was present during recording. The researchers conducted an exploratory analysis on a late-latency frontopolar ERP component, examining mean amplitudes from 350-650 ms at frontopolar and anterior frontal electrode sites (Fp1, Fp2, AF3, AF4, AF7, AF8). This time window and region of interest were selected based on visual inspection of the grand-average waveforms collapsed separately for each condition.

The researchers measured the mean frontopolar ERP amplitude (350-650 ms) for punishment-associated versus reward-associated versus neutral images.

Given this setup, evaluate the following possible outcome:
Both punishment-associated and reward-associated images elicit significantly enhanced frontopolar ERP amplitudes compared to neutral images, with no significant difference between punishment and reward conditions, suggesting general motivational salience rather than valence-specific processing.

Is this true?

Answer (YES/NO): NO